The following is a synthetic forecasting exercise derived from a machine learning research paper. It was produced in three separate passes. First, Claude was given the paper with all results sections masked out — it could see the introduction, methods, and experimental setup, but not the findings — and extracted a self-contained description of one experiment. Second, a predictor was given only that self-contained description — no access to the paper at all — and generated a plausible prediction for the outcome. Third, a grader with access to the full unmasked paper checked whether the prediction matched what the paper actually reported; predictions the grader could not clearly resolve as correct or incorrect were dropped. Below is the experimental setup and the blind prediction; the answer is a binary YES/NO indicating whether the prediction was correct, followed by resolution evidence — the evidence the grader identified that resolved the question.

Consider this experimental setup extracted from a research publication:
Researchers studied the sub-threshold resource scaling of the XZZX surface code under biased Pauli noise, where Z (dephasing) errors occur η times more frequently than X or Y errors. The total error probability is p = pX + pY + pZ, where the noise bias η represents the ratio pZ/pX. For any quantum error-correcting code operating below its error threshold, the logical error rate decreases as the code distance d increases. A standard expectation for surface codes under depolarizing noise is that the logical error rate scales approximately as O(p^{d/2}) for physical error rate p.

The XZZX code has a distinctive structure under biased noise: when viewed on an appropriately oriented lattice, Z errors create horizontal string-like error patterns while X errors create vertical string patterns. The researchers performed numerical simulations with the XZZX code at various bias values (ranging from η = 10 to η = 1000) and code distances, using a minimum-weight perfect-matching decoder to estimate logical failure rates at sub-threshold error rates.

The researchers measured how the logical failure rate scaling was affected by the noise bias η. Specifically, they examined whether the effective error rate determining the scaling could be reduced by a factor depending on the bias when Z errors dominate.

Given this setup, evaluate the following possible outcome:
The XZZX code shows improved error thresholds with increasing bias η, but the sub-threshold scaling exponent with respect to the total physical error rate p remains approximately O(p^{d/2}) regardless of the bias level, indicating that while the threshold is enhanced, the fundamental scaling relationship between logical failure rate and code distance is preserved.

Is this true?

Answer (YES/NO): NO